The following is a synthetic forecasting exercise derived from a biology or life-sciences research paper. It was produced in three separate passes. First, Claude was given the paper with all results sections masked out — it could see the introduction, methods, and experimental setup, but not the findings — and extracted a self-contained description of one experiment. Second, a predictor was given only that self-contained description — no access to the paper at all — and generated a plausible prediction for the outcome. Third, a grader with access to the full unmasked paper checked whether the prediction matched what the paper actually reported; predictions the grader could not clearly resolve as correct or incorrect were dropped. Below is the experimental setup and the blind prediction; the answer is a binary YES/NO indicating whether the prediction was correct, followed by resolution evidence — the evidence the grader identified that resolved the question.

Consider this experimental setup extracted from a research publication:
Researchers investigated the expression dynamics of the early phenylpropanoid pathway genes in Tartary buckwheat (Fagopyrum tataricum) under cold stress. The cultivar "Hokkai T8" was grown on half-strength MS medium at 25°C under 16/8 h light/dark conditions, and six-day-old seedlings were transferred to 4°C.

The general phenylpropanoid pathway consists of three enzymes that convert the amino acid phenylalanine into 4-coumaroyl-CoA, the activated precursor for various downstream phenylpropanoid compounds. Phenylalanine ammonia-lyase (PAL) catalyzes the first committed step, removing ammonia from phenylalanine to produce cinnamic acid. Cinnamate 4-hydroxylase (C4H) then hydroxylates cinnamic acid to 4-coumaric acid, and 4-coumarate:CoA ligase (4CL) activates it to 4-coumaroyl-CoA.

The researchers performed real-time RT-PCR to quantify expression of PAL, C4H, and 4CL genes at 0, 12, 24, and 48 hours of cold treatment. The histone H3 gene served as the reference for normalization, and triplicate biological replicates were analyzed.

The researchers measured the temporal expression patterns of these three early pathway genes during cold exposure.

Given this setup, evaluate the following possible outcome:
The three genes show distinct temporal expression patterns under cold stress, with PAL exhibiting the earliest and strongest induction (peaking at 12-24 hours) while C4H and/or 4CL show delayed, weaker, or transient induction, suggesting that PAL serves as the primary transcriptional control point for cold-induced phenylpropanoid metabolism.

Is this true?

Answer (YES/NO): NO